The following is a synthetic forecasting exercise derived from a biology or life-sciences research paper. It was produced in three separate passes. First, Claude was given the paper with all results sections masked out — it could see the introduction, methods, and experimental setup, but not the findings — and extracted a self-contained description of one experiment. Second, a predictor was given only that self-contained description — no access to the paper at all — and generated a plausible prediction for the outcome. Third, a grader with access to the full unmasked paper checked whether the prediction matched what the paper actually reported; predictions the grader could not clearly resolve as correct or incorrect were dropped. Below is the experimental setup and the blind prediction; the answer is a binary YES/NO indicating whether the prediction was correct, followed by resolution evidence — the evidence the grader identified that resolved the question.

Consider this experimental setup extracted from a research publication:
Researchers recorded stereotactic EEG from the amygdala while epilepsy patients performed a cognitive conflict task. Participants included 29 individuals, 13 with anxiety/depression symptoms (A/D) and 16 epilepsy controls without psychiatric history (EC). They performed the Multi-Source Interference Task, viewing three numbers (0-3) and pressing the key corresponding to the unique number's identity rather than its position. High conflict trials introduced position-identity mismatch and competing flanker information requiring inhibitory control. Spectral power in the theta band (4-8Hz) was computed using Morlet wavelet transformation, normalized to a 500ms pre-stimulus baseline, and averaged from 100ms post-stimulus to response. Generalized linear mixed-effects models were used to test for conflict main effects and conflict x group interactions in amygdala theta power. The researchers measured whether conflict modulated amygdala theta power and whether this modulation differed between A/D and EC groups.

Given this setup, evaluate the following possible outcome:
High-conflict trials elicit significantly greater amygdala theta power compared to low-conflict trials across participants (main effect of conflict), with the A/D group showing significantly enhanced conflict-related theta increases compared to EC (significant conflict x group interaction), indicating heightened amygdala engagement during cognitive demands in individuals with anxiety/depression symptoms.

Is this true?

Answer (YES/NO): NO